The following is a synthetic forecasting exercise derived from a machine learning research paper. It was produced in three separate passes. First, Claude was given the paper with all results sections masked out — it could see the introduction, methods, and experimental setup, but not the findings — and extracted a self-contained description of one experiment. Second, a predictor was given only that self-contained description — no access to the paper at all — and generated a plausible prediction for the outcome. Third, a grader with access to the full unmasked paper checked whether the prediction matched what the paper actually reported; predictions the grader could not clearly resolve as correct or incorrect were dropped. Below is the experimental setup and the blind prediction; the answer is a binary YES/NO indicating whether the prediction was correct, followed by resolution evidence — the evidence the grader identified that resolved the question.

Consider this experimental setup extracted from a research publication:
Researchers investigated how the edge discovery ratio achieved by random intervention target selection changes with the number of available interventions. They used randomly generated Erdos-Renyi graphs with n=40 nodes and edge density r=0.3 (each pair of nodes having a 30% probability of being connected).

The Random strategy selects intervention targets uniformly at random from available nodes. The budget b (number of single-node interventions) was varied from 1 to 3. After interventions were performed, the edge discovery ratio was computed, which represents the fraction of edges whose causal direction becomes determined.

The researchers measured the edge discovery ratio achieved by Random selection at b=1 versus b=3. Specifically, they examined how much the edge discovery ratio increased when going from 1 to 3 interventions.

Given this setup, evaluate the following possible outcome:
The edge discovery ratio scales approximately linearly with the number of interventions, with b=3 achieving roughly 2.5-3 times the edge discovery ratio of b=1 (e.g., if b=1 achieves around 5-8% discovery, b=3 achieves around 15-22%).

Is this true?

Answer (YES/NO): NO